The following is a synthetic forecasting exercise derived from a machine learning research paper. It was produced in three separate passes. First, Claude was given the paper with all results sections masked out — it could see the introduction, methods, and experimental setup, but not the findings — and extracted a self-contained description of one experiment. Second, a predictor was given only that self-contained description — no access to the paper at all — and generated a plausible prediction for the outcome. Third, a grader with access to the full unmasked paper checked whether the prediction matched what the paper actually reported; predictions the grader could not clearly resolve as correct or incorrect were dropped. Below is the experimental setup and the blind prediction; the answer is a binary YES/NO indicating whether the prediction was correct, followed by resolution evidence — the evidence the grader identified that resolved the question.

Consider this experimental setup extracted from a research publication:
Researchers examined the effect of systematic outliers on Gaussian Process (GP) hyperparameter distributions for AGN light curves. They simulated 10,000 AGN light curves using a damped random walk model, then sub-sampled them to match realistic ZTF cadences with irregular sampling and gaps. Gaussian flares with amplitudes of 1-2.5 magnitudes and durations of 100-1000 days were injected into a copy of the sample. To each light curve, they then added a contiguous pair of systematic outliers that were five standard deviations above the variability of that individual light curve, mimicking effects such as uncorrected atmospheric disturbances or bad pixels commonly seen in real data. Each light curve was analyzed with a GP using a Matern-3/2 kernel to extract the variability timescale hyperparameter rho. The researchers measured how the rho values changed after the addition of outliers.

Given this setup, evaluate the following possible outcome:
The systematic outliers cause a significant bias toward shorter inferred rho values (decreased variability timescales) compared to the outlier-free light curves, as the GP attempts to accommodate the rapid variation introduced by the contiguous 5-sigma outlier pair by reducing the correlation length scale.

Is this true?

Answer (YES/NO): YES